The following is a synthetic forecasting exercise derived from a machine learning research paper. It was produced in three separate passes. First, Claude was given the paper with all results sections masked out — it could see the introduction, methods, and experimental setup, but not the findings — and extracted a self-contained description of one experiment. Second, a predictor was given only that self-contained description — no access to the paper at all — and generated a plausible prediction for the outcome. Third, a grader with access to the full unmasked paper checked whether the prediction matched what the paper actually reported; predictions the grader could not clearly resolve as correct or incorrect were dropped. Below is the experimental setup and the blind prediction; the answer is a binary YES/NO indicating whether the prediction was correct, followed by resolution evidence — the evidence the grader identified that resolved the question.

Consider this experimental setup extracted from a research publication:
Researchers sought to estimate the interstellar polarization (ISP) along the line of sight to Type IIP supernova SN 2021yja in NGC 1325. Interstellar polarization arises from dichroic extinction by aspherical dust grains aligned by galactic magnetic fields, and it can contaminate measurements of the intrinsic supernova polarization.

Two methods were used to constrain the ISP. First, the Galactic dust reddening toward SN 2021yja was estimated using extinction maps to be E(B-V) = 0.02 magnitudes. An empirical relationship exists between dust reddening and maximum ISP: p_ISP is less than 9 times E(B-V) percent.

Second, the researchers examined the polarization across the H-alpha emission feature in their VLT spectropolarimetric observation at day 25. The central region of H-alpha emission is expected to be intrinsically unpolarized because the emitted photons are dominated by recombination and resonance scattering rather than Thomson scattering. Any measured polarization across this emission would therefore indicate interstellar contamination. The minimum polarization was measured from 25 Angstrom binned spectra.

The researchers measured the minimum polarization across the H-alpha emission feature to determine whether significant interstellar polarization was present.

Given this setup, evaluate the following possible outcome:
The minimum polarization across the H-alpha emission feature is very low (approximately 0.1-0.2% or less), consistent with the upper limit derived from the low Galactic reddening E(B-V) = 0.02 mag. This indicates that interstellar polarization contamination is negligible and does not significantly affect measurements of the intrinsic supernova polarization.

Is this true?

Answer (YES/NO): YES